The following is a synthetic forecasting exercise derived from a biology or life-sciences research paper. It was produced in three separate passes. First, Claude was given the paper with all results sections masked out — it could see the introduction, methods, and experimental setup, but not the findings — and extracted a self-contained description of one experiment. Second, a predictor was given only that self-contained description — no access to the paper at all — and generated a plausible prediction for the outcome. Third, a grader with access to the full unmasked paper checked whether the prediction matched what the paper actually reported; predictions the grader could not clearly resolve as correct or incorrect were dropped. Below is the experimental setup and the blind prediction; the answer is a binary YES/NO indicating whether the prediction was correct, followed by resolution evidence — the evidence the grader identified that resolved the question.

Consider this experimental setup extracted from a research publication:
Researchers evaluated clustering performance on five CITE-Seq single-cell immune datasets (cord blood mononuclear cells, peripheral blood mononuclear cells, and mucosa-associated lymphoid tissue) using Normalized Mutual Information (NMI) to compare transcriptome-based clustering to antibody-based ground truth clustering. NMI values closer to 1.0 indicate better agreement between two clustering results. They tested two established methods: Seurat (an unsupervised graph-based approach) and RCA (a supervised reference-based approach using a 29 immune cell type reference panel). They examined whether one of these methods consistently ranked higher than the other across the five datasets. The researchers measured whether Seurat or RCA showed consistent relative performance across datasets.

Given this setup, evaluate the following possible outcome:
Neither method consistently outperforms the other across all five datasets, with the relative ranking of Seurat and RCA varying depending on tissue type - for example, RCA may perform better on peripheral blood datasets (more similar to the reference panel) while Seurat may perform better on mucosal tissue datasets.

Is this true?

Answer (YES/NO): YES